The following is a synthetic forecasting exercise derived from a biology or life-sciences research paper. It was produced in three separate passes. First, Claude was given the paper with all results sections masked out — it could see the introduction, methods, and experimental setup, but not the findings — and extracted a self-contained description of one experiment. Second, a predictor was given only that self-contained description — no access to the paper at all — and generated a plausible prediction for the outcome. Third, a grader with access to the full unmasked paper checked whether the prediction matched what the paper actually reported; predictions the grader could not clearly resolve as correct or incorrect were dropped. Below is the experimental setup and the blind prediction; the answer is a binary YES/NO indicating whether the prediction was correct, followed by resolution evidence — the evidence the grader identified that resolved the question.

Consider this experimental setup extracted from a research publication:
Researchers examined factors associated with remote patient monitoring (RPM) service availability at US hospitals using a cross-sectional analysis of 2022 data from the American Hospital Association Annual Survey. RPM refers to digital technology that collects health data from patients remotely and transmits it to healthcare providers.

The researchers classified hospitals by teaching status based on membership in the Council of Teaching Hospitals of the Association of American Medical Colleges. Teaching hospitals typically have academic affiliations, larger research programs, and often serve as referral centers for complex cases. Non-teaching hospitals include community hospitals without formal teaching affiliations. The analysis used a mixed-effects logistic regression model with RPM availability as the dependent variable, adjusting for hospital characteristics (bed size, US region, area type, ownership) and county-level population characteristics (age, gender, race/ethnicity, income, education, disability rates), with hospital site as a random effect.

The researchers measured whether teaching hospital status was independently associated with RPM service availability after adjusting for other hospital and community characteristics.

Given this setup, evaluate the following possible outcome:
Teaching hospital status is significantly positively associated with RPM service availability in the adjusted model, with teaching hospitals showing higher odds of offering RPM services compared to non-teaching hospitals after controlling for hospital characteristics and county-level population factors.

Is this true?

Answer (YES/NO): YES